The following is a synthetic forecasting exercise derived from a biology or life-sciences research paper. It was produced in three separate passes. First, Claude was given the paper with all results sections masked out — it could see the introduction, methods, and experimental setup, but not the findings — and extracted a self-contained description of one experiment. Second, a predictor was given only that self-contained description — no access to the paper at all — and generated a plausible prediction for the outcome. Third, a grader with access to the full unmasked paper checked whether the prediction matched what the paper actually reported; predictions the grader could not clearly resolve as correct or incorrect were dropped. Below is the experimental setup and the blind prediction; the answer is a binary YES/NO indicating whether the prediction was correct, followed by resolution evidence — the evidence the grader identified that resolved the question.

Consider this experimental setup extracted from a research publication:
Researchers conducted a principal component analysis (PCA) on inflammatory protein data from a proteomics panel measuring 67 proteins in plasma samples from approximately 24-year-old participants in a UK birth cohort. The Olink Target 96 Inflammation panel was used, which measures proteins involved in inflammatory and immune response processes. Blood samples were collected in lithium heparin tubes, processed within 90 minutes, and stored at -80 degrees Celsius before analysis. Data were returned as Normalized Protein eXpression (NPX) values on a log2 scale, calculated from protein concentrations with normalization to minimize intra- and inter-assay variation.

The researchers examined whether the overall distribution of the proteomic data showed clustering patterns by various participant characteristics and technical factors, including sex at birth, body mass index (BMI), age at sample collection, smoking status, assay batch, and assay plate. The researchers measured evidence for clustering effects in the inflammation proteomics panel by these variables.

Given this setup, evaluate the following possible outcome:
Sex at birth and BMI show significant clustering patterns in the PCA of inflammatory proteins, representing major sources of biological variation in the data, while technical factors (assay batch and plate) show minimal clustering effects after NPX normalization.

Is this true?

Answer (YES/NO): YES